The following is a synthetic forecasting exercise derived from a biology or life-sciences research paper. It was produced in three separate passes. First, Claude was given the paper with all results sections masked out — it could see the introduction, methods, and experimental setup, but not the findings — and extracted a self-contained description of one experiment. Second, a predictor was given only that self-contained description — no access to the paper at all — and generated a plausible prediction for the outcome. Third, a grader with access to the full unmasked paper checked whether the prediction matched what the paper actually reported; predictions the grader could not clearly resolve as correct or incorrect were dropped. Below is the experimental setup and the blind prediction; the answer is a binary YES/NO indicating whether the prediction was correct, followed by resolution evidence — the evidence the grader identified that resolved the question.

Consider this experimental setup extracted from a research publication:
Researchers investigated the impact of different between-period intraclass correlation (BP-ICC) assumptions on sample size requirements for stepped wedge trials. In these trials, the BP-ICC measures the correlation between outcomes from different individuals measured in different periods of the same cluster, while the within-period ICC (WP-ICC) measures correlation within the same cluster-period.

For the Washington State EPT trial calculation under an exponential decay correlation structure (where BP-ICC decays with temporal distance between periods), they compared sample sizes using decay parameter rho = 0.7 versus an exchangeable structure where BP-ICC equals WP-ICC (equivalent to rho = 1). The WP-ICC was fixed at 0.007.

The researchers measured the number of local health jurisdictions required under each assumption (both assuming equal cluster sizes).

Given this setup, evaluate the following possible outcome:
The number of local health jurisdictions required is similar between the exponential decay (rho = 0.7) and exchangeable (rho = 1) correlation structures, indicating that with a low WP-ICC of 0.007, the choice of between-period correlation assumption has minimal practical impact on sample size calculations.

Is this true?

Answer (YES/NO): NO